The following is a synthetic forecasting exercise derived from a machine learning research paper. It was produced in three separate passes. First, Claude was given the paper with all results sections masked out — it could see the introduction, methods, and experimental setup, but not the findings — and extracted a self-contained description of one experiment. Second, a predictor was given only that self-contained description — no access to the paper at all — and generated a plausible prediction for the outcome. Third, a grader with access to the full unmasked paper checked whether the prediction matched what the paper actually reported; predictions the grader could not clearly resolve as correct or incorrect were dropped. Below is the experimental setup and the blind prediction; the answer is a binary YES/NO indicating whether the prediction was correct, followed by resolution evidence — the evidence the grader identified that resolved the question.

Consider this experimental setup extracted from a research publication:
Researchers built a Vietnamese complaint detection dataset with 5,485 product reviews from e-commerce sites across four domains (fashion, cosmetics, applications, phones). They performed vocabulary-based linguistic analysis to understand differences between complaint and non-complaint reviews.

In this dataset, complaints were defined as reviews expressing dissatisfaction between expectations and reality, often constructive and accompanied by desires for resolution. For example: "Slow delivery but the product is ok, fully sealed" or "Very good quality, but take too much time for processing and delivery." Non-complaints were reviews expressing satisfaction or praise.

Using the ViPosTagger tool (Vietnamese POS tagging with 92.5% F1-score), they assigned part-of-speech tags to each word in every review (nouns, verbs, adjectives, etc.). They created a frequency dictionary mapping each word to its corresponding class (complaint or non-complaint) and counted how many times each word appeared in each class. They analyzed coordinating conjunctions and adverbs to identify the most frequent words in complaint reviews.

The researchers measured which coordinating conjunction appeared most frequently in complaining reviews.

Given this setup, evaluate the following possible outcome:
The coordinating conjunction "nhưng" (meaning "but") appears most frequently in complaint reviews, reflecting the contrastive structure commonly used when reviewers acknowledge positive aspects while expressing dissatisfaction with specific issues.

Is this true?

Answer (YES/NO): YES